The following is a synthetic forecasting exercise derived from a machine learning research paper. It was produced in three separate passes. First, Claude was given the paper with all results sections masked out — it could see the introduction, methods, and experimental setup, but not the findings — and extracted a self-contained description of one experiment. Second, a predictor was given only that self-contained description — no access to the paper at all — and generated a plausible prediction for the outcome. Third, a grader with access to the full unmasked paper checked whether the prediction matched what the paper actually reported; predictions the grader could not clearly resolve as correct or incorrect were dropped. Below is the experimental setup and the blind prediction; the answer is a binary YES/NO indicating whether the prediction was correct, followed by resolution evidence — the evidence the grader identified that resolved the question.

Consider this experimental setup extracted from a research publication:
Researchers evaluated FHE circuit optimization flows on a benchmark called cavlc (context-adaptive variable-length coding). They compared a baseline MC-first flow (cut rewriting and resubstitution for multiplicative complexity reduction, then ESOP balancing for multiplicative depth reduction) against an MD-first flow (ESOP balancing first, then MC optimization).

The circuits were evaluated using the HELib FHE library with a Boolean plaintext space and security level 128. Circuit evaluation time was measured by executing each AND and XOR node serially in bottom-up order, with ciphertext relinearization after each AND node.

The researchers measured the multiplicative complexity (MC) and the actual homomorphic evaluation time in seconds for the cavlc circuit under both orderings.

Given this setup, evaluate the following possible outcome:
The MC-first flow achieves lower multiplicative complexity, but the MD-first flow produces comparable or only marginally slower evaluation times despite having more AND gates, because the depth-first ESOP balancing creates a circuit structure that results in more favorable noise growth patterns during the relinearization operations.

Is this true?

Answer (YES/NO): NO